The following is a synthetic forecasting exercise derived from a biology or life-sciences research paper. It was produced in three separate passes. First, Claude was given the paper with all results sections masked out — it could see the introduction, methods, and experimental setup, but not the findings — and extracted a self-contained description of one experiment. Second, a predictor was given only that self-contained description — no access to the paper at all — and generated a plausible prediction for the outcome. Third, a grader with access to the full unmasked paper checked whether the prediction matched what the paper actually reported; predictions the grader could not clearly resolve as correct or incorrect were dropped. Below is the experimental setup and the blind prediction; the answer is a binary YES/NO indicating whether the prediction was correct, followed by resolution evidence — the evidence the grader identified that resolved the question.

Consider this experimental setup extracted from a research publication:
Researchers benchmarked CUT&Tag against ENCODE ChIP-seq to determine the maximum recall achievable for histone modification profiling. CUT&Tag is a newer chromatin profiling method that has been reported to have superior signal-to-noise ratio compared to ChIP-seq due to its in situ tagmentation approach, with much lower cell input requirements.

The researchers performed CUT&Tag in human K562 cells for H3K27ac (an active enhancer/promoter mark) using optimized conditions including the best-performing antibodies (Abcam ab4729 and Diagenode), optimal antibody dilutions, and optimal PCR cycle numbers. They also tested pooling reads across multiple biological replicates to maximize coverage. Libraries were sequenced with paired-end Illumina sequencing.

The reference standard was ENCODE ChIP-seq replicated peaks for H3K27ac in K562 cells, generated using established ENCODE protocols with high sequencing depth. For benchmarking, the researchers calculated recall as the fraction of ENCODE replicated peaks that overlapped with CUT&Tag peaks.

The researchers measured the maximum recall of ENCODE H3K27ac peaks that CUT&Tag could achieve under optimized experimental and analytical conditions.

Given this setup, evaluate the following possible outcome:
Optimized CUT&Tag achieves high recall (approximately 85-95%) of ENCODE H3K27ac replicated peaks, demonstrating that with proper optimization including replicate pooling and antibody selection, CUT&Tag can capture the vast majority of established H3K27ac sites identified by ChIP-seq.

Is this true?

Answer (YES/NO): NO